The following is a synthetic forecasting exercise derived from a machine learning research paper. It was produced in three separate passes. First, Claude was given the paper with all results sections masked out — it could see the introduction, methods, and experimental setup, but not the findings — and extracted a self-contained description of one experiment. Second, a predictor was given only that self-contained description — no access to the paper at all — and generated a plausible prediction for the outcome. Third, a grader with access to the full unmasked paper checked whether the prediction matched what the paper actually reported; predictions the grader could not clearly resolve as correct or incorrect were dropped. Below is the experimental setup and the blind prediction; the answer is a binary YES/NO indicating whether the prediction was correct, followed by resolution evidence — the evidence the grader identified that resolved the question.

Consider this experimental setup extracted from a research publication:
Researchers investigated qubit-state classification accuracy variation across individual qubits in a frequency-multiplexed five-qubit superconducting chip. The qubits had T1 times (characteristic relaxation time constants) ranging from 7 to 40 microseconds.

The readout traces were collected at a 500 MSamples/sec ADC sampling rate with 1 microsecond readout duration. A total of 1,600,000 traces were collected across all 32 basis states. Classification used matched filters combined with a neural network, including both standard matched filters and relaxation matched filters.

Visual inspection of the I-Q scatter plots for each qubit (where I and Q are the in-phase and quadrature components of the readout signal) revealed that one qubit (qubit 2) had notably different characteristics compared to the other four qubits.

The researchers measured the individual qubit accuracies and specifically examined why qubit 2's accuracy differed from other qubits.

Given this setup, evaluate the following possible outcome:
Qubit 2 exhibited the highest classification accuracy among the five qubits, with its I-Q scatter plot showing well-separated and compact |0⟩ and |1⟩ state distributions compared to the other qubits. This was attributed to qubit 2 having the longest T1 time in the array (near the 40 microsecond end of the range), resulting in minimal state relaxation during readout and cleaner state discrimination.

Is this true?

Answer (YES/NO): NO